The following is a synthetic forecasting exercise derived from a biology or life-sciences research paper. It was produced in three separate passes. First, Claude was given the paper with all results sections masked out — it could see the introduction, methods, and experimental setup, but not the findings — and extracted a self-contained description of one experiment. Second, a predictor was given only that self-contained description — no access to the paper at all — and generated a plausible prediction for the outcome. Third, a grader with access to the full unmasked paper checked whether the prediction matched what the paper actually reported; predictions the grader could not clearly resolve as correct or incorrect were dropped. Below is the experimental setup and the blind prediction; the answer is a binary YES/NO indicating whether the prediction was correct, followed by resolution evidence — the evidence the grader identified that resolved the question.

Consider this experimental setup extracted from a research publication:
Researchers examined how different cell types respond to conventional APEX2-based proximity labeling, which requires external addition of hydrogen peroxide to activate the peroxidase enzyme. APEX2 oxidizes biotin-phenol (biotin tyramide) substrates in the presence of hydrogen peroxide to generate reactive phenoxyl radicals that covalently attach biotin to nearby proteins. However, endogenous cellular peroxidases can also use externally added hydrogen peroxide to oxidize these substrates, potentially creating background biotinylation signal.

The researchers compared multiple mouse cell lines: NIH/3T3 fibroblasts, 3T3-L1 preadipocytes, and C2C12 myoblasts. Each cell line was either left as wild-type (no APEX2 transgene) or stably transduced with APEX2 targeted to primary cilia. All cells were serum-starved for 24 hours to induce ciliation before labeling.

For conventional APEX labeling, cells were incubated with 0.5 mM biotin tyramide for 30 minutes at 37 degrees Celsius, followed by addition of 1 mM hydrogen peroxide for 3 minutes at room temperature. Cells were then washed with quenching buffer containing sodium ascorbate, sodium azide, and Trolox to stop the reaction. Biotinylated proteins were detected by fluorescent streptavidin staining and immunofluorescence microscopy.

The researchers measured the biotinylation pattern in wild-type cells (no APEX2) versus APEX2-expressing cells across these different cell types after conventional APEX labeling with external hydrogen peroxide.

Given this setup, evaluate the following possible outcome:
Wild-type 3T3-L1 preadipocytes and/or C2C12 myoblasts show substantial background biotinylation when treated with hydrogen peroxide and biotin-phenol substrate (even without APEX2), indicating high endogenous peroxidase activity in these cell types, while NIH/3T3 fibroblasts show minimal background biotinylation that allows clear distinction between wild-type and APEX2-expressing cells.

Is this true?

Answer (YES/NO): NO